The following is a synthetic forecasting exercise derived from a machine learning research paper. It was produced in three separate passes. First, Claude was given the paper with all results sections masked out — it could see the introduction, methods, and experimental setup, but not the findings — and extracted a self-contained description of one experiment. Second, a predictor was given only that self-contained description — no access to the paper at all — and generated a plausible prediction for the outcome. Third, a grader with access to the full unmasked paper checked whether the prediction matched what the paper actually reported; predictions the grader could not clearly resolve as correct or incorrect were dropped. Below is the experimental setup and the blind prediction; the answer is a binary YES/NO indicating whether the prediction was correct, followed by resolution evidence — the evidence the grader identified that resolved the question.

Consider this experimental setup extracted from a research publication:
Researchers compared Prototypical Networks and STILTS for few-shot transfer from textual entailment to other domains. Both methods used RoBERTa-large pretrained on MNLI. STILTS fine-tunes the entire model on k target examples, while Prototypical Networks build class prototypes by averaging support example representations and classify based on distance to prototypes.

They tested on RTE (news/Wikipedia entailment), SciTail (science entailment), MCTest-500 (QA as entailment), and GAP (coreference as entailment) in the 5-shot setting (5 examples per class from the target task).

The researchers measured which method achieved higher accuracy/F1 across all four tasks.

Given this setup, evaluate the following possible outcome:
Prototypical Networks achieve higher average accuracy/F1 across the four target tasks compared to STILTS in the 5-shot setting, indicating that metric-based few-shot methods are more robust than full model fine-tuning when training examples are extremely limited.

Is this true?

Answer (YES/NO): YES